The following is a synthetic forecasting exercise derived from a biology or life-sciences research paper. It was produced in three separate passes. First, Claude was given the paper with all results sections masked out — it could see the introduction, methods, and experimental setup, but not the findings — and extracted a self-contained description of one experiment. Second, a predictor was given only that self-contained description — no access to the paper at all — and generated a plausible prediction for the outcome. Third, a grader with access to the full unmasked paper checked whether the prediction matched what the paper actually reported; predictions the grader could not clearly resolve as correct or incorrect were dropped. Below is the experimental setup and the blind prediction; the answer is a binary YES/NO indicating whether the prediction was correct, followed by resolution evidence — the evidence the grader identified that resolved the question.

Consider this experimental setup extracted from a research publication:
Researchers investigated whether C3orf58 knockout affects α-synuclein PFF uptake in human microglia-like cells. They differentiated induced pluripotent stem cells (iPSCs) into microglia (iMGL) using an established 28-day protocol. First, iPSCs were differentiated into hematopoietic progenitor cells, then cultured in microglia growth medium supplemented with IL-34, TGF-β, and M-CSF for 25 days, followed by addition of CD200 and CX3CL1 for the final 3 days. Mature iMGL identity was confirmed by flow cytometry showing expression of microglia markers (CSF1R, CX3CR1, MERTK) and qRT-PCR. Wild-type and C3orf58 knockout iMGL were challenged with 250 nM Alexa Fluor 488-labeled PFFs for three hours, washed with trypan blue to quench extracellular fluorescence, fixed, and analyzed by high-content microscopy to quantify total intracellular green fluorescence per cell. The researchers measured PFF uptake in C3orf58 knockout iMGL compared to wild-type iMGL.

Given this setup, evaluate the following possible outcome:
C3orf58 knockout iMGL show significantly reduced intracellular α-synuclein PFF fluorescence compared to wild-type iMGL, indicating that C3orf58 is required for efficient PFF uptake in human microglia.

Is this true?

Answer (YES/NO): YES